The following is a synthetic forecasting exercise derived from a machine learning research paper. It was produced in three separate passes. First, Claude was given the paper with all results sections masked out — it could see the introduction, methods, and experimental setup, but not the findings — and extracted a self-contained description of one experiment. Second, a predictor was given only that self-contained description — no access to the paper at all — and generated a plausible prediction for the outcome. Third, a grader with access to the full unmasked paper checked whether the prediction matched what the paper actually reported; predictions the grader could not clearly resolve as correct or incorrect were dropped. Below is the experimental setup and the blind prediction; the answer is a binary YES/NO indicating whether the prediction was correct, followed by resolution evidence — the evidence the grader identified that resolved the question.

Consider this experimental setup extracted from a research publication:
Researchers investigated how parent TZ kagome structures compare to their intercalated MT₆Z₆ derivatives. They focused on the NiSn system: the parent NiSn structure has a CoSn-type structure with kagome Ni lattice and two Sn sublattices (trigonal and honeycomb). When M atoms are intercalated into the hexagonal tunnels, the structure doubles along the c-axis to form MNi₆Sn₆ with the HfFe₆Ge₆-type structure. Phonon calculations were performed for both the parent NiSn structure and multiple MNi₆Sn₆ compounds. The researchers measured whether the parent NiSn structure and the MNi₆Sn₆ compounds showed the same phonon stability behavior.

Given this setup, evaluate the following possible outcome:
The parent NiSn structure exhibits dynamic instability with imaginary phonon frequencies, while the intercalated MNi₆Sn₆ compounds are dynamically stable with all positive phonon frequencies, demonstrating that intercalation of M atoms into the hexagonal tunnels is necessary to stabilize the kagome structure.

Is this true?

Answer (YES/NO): YES